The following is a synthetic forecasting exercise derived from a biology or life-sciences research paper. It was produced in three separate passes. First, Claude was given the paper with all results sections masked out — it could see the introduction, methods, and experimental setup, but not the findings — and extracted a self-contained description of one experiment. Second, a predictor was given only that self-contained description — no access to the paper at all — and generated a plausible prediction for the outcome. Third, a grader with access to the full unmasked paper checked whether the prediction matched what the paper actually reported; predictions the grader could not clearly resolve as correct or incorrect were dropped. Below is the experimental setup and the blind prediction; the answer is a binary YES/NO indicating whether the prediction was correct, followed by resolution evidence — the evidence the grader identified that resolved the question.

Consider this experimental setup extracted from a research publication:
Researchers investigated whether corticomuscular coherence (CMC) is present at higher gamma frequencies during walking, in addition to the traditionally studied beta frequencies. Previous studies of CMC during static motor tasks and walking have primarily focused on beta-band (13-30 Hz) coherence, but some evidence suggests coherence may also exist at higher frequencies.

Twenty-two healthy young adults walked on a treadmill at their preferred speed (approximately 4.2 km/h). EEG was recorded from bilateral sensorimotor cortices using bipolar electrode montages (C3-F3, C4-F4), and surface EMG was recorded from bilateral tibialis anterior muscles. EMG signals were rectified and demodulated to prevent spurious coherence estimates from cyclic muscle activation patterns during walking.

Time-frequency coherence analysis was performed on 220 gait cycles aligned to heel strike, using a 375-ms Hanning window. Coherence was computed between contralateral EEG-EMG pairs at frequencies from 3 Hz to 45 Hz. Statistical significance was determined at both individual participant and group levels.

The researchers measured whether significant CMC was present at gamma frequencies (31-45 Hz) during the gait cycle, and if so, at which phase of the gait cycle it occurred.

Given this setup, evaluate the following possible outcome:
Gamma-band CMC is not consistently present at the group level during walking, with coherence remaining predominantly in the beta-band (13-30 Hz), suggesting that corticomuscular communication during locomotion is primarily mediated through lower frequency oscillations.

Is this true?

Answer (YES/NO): NO